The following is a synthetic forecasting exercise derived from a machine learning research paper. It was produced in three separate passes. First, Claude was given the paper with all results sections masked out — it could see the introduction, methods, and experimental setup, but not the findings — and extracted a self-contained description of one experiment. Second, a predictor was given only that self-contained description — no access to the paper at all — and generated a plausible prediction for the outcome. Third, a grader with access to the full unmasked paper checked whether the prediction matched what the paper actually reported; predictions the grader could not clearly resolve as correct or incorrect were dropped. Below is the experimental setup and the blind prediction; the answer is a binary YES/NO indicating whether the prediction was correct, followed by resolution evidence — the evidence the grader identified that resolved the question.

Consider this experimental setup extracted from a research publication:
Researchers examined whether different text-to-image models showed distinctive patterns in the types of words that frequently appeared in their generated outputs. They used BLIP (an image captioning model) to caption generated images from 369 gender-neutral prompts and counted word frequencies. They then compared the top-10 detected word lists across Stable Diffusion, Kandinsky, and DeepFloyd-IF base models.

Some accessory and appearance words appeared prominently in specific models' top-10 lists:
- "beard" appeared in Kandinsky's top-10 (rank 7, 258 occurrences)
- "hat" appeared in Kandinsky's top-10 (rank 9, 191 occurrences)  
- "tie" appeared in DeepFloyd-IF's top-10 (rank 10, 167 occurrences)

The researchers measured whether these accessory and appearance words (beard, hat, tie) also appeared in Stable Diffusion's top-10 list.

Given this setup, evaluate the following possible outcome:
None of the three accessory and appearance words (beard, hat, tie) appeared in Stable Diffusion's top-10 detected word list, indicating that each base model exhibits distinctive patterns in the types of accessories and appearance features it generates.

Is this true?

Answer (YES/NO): YES